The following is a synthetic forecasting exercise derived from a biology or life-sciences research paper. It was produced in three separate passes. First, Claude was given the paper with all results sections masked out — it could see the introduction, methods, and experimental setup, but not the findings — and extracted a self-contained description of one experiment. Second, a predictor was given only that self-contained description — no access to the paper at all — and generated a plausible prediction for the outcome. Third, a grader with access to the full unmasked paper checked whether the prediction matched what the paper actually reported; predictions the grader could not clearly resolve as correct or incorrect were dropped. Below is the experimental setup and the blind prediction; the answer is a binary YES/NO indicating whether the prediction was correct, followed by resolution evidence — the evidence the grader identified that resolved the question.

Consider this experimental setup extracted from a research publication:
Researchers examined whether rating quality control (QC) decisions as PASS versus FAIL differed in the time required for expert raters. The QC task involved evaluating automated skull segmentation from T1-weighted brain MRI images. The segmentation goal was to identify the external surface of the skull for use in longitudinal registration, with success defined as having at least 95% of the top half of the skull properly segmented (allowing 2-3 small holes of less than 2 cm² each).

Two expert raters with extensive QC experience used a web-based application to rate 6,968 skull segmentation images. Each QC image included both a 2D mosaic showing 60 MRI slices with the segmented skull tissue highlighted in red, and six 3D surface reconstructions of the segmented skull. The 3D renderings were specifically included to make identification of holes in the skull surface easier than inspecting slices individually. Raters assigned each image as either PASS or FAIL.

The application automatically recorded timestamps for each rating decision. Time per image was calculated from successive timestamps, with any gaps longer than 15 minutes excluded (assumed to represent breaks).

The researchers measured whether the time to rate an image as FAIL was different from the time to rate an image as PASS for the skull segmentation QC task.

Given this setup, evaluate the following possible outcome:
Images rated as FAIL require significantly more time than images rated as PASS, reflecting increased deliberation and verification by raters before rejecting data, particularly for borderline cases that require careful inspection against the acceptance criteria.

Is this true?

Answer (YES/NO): NO